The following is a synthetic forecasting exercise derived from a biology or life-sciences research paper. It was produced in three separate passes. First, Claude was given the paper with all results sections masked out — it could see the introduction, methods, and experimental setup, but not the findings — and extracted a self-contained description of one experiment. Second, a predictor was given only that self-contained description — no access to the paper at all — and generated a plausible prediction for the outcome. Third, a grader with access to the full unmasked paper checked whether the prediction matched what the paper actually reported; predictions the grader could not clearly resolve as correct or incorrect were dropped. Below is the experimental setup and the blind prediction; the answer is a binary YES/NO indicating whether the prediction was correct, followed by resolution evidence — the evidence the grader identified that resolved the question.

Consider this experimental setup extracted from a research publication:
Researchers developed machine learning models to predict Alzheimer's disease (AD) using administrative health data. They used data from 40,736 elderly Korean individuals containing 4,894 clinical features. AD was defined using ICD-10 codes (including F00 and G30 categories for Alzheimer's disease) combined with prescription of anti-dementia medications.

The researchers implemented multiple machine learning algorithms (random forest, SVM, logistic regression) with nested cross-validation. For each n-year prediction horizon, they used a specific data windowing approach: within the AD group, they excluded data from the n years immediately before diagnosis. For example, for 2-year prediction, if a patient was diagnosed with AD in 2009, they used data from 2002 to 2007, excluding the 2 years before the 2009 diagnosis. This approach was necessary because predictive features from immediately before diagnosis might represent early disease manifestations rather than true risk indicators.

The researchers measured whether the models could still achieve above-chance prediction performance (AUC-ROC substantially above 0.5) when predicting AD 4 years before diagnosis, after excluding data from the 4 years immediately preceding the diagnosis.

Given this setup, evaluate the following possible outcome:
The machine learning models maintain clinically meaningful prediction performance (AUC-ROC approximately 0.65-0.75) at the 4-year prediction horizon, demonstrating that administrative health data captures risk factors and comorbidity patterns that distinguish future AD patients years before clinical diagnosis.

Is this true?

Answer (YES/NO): YES